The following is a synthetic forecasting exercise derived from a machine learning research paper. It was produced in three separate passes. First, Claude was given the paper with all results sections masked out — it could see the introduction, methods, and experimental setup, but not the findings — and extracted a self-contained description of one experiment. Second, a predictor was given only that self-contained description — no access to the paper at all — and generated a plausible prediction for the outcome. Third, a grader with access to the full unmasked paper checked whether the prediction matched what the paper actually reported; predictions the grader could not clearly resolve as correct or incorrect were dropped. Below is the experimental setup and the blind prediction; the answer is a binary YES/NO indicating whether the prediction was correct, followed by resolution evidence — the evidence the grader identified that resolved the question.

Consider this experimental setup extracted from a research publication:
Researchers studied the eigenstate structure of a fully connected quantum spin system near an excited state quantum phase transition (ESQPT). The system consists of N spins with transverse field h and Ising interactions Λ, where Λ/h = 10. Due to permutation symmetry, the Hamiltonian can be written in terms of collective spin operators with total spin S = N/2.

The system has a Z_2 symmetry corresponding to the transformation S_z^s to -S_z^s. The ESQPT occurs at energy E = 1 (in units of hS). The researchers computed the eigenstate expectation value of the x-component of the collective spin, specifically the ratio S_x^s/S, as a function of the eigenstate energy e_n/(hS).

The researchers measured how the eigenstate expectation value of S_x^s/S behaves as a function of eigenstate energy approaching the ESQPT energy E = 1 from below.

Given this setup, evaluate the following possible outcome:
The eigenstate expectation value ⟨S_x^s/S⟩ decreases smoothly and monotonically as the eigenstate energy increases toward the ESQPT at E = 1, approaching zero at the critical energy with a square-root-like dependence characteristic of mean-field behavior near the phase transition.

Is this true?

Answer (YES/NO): NO